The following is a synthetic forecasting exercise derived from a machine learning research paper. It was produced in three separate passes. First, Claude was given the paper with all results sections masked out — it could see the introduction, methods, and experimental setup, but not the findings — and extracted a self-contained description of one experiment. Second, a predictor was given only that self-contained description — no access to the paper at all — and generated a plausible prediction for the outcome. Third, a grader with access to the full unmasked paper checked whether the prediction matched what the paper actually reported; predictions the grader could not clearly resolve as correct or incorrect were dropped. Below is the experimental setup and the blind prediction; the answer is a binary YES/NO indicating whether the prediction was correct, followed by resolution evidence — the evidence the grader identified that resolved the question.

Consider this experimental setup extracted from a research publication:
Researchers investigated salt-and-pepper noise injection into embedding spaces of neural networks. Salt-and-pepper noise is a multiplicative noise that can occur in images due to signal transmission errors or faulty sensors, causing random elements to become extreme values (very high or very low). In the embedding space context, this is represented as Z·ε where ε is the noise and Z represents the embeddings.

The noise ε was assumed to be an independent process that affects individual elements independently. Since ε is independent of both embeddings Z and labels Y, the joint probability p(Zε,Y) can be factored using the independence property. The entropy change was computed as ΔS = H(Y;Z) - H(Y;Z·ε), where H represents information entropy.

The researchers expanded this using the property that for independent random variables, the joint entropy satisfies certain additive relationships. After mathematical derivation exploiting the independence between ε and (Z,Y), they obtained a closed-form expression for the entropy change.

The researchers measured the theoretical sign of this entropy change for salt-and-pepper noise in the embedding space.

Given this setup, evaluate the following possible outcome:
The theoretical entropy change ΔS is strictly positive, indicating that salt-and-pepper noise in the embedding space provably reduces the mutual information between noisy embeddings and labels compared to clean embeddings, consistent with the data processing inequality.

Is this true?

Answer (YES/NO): NO